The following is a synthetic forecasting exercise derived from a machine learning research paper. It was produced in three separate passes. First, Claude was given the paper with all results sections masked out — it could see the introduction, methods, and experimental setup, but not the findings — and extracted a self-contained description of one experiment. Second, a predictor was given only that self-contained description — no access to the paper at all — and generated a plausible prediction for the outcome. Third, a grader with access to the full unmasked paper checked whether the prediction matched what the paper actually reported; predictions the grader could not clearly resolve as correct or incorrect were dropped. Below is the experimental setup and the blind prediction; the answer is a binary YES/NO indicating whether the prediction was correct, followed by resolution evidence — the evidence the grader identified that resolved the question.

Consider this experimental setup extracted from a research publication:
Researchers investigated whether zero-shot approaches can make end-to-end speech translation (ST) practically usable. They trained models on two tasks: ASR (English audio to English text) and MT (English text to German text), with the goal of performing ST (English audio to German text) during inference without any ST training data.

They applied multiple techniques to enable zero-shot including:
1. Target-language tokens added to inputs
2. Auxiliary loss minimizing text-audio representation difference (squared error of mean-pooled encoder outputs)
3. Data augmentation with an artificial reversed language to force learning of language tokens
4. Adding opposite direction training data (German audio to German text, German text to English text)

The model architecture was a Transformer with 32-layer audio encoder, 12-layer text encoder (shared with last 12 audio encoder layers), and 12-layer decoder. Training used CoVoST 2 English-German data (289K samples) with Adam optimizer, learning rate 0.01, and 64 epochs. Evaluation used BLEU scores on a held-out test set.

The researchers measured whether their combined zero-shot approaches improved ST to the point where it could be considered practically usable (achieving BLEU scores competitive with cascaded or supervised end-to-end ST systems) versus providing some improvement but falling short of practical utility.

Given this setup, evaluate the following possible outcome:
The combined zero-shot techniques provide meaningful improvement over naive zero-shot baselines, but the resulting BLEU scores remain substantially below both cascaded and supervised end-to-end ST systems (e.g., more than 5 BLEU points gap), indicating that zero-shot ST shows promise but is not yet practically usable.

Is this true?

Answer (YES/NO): YES